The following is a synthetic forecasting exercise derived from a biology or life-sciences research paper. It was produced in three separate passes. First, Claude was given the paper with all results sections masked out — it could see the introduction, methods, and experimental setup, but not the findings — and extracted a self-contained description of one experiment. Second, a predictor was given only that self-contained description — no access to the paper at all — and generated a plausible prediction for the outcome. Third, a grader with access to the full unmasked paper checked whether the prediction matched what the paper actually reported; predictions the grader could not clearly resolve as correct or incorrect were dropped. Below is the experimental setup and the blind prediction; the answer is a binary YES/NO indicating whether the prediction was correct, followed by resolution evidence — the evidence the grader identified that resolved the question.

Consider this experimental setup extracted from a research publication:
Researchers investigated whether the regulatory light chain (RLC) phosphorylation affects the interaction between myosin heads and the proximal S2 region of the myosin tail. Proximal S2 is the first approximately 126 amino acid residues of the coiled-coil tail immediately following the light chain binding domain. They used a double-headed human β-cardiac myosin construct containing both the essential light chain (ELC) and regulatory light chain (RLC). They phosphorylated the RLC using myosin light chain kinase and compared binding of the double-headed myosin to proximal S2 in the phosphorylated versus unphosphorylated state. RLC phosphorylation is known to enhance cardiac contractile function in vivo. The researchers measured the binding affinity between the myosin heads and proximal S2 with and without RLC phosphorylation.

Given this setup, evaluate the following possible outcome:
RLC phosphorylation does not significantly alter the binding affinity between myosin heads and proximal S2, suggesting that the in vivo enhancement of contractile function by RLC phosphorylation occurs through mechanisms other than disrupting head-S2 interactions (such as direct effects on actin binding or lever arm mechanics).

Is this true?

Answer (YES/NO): NO